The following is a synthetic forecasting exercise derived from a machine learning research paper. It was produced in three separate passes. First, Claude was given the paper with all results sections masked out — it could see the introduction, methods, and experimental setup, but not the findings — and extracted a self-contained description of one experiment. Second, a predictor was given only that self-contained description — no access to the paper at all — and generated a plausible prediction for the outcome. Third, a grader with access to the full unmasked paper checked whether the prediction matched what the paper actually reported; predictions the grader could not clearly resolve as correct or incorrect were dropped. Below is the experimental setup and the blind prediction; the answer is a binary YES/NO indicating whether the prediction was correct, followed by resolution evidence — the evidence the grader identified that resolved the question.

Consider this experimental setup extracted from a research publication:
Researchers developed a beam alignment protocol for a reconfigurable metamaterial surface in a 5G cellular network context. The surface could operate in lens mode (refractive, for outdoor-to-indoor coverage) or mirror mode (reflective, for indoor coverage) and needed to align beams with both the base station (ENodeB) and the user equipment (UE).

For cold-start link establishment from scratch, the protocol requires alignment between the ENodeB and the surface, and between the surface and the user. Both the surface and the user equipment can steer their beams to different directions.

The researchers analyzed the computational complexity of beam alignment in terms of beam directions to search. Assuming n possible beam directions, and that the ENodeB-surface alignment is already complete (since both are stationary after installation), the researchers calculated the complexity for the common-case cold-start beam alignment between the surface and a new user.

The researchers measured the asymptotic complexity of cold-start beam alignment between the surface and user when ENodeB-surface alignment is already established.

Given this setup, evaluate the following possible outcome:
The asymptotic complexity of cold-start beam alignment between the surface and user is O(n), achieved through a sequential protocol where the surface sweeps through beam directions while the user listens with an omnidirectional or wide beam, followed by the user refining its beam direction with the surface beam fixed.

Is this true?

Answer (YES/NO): NO